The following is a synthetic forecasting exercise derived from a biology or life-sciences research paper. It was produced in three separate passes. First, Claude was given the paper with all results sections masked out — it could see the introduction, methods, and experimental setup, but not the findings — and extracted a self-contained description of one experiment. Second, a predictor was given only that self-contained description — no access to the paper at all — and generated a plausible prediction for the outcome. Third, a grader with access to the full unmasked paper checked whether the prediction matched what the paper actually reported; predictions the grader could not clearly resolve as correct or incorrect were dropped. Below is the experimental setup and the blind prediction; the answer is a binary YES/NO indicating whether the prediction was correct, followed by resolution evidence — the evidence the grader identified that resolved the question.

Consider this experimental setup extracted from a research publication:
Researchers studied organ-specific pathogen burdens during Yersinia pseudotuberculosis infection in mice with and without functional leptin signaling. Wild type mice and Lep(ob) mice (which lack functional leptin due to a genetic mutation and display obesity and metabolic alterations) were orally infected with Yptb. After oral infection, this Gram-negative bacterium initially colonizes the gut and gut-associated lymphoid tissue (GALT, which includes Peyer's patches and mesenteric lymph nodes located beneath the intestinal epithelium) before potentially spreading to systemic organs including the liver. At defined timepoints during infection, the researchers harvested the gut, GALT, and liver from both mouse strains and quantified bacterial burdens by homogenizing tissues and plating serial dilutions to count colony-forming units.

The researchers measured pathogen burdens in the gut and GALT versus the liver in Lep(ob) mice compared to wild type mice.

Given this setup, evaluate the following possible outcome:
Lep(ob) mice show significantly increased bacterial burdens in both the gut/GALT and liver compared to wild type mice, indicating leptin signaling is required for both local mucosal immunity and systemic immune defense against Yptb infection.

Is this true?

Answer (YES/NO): NO